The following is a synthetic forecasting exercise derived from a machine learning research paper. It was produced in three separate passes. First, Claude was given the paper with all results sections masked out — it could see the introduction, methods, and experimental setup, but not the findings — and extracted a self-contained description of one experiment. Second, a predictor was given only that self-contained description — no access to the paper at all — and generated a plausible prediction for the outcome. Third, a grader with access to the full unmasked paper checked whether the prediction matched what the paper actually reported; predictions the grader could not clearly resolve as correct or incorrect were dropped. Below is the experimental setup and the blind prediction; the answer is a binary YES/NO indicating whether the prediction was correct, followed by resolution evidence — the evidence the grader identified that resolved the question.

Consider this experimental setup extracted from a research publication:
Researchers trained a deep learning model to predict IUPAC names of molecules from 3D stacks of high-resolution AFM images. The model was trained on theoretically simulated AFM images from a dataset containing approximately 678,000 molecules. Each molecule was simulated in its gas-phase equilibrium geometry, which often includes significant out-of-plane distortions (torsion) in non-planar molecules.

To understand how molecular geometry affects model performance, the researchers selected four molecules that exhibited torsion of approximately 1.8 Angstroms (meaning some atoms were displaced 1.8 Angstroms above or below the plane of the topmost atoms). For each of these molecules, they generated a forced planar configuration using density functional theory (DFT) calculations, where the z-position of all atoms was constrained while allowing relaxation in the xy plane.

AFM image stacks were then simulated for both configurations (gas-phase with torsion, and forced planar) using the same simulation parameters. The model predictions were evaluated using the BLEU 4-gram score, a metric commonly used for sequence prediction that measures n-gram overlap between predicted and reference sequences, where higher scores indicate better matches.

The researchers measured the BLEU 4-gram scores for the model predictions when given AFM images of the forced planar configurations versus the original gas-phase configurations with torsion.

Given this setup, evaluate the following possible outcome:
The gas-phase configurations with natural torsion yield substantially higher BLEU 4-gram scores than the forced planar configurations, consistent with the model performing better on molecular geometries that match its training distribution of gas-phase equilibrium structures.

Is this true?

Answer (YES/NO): NO